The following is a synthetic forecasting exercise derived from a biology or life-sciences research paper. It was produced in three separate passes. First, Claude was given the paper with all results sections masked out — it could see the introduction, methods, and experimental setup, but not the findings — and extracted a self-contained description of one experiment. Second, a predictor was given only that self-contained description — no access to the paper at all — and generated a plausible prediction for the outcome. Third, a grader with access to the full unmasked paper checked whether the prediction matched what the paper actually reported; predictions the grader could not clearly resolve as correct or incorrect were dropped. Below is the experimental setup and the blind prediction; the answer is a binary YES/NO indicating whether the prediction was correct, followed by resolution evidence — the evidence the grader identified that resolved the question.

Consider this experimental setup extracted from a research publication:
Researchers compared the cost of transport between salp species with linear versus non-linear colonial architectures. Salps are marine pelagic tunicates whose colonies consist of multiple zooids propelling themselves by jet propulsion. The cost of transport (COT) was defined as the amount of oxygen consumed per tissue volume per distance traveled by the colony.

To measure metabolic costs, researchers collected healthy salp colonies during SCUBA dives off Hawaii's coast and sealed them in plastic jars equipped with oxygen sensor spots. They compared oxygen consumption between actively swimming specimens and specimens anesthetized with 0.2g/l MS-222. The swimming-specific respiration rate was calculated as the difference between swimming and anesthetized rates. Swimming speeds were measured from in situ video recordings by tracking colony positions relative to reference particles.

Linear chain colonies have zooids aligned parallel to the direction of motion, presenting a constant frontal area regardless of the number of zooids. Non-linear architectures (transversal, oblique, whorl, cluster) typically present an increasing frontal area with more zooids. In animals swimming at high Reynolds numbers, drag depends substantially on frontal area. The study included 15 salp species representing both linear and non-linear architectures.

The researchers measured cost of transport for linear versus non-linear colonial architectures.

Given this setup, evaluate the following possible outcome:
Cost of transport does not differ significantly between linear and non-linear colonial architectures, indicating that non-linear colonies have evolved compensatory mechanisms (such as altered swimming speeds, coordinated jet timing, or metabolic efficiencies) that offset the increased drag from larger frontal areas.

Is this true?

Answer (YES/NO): NO